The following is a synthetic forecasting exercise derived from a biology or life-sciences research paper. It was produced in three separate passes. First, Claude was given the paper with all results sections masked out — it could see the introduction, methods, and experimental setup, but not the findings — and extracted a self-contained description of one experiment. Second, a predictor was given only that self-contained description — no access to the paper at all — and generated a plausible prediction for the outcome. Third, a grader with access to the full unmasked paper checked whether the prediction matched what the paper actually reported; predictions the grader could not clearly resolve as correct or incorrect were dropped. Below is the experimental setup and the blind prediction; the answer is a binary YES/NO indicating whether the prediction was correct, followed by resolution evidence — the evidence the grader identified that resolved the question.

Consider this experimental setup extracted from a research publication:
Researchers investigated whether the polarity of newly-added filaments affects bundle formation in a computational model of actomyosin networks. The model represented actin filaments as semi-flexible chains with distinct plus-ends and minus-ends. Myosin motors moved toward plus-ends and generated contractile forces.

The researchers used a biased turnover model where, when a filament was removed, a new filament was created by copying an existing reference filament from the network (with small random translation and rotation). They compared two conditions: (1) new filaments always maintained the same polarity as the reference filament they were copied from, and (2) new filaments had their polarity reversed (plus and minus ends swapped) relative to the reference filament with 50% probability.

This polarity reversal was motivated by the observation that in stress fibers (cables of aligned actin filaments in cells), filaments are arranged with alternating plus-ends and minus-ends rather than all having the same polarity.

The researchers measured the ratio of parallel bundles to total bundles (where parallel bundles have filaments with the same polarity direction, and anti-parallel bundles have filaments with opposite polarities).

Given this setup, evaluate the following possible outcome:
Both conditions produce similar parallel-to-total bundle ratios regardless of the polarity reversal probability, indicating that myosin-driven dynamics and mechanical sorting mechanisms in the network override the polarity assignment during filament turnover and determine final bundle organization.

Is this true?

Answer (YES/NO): NO